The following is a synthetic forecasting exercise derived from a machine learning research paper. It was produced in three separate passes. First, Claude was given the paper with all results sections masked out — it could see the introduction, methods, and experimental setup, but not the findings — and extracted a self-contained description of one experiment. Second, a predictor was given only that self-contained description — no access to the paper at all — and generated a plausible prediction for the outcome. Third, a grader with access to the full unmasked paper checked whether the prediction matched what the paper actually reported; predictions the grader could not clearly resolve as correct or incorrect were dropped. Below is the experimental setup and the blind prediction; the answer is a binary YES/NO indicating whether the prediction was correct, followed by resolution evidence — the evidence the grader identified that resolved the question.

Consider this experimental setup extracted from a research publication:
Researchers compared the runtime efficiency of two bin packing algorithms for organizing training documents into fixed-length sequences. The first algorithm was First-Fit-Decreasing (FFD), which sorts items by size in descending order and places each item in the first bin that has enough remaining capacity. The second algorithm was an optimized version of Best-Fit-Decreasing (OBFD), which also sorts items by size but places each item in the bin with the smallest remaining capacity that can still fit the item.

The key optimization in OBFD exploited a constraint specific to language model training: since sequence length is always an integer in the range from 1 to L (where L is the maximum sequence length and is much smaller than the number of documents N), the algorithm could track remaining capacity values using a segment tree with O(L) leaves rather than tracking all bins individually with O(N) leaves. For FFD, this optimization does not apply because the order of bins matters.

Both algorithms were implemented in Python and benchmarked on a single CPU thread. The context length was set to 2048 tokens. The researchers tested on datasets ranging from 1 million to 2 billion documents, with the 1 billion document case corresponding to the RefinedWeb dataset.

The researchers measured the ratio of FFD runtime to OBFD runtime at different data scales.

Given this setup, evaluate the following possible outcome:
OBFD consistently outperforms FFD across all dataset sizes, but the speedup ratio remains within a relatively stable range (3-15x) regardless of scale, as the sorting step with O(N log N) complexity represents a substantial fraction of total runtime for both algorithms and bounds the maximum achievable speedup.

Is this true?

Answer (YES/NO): NO